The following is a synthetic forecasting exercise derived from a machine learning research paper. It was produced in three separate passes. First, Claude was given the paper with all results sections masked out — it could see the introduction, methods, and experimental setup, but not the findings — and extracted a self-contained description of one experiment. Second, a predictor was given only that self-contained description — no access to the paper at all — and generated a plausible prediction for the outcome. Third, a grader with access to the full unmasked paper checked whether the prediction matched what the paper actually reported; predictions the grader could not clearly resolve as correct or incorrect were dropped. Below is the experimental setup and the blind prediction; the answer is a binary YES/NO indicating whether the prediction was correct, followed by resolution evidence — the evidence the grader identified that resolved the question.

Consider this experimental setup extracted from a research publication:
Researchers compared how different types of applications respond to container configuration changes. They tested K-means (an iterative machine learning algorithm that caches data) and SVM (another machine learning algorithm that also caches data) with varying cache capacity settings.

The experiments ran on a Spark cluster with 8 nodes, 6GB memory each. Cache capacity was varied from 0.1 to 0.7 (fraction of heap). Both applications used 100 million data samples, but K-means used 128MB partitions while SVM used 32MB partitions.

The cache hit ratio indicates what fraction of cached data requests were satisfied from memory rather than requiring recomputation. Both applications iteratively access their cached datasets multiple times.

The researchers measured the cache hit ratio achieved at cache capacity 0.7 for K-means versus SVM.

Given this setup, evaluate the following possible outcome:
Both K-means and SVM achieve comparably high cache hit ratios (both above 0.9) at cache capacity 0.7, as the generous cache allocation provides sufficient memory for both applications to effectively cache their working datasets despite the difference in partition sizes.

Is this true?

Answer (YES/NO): NO